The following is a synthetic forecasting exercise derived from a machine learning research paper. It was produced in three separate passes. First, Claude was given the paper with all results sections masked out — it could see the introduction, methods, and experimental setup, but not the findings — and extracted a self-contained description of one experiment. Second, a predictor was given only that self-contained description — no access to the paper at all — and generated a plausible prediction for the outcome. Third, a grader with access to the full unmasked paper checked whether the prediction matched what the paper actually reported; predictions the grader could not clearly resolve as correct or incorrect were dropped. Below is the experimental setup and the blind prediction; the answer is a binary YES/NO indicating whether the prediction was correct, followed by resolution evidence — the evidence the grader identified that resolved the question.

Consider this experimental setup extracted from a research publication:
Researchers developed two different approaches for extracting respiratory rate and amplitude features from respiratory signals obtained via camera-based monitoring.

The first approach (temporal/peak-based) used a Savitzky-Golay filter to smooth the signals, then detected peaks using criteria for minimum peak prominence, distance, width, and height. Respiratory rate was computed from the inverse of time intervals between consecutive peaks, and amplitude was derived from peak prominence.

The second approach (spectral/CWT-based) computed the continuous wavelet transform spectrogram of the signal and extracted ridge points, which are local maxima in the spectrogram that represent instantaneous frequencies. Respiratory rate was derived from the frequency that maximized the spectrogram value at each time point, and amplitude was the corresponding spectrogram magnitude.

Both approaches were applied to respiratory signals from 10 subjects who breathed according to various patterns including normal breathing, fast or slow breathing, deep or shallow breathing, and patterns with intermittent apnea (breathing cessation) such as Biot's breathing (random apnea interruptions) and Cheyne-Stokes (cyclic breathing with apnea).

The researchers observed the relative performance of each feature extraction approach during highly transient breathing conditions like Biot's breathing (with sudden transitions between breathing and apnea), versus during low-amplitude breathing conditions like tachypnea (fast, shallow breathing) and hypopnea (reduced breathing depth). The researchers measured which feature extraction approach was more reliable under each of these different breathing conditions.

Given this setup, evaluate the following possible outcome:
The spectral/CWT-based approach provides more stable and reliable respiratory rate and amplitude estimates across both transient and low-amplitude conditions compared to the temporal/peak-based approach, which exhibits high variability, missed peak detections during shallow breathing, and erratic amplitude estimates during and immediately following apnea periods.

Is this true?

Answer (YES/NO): NO